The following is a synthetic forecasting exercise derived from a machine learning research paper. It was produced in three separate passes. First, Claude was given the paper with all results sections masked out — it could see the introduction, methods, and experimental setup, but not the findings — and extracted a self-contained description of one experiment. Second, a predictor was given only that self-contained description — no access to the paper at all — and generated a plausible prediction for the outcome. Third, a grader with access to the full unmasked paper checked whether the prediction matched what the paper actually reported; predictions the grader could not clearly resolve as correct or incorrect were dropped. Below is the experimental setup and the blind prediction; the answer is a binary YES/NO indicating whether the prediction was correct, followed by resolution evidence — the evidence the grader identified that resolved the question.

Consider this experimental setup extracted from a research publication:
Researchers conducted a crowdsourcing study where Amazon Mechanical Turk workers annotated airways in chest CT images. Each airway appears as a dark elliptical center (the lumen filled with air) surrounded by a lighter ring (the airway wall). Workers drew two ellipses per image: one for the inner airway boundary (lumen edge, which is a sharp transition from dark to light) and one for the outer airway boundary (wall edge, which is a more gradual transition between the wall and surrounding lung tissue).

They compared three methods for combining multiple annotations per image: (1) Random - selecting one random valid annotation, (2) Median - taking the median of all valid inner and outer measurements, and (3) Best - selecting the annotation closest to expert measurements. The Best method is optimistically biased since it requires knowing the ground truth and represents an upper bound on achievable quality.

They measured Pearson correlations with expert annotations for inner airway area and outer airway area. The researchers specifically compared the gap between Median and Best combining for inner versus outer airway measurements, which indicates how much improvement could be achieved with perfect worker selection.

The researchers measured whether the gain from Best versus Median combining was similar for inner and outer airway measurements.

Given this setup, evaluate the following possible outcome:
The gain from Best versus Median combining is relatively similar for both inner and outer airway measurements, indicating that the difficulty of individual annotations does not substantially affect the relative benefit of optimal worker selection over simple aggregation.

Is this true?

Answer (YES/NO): NO